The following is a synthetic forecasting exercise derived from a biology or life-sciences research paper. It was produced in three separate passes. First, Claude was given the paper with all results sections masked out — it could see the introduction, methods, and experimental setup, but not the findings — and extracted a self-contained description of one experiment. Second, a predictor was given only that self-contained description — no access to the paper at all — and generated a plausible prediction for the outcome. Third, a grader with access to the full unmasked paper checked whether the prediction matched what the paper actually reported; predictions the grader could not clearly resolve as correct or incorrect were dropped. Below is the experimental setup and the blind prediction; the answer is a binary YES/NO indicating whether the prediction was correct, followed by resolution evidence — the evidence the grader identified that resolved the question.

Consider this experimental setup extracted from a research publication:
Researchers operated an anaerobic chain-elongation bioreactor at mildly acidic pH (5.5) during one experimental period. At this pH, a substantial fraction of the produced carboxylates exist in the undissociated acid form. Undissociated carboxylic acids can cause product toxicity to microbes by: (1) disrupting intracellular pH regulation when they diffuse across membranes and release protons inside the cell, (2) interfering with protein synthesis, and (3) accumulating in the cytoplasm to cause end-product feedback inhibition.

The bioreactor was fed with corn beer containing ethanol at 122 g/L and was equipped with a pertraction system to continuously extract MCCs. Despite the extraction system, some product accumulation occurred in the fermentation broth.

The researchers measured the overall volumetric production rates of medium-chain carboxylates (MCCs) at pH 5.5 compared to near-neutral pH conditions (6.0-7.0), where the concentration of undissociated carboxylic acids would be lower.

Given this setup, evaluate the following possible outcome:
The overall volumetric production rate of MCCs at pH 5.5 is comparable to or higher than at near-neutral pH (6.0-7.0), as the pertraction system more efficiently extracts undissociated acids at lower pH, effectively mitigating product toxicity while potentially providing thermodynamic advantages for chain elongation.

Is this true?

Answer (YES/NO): NO